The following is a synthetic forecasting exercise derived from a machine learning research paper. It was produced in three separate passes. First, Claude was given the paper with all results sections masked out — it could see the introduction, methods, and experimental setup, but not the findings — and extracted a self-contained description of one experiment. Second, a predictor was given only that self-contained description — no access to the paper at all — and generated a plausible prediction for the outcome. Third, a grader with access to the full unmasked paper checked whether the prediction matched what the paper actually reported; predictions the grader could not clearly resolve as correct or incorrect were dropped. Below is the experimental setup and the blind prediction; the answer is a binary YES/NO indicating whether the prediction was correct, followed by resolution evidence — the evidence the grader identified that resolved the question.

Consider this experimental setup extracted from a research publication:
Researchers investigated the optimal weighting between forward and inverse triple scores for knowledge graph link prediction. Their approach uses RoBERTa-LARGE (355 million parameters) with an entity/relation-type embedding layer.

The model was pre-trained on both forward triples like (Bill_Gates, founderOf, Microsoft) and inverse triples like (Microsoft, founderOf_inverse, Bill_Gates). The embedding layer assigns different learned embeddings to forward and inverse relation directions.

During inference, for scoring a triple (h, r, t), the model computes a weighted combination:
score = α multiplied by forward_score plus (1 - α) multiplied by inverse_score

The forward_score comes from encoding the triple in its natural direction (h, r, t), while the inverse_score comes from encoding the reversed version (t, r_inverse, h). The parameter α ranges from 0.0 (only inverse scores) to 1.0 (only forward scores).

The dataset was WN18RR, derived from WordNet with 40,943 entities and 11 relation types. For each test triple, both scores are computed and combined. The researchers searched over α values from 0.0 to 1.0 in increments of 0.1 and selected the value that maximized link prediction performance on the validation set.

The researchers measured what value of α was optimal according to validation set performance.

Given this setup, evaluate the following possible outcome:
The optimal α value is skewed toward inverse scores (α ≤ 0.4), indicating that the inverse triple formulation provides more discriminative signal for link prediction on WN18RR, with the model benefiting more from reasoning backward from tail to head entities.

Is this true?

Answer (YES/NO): NO